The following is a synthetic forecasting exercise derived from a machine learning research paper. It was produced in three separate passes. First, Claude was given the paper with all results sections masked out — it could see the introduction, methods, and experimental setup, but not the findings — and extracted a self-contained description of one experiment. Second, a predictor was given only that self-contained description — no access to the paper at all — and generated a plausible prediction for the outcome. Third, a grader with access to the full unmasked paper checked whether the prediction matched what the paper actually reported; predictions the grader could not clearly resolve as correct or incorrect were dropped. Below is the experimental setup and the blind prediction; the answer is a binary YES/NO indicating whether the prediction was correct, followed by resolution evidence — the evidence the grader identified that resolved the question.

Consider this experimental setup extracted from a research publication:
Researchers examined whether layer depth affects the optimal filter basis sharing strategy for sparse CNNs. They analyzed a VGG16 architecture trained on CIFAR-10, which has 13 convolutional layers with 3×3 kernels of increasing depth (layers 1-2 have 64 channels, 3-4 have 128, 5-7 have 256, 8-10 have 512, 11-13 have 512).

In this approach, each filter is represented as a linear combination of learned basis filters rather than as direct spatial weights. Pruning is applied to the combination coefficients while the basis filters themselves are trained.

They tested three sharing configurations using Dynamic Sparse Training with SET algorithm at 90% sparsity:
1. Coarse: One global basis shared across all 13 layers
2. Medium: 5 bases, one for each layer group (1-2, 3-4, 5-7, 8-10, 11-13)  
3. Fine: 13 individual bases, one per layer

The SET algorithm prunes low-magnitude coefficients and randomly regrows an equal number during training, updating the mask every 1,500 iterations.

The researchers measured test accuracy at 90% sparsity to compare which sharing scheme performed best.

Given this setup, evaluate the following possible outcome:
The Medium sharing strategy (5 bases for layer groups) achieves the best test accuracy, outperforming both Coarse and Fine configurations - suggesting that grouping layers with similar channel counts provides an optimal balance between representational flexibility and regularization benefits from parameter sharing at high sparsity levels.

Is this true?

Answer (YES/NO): NO